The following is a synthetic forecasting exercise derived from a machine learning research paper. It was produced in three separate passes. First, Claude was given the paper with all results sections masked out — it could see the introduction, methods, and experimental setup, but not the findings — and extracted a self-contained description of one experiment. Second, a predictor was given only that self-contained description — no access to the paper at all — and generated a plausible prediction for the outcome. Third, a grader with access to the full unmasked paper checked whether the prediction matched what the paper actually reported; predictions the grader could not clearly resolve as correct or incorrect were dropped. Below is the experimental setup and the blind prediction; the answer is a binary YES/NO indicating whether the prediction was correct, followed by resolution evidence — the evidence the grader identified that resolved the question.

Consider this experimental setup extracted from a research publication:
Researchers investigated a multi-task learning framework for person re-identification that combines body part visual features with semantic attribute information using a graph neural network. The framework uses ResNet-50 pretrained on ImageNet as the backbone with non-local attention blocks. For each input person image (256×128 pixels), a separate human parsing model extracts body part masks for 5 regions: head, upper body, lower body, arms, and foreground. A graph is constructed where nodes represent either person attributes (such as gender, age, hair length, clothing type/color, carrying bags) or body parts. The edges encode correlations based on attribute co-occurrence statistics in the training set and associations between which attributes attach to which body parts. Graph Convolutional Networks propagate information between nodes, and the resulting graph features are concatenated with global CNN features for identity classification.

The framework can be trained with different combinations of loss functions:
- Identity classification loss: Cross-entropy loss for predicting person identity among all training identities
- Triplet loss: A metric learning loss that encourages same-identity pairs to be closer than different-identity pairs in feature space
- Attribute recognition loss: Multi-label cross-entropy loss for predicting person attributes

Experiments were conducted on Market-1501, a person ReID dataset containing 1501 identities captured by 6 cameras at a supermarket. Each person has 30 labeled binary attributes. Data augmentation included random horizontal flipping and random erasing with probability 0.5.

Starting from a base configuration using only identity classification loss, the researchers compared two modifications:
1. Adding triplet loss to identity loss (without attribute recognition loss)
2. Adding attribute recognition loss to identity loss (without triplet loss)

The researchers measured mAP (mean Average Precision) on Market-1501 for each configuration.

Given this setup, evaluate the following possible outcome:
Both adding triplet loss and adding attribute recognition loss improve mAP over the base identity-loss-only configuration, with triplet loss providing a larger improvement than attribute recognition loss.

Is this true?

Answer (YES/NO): YES